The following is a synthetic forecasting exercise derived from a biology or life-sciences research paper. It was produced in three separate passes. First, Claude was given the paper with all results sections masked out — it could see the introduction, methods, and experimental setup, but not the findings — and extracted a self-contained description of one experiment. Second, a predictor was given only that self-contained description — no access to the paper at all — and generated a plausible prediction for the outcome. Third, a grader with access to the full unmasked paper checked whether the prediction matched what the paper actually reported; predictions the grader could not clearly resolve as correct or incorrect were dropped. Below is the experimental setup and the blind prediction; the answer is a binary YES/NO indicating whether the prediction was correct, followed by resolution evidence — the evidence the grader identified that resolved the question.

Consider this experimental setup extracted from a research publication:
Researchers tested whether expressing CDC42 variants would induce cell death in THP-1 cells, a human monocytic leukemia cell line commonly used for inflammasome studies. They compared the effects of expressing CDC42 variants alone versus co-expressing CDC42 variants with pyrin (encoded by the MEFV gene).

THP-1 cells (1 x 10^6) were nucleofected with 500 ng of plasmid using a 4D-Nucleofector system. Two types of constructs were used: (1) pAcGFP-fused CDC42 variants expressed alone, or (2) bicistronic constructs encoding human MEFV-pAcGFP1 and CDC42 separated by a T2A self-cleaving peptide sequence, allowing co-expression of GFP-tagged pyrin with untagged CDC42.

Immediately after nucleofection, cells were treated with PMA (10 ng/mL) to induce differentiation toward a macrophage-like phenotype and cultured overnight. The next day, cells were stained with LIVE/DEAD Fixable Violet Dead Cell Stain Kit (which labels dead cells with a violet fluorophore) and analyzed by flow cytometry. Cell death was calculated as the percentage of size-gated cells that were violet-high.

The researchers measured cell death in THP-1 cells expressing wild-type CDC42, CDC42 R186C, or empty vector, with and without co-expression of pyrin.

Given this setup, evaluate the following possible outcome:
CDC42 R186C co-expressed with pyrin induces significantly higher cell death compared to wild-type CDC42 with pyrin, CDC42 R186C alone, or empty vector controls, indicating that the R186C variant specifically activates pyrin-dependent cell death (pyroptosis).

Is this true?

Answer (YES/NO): YES